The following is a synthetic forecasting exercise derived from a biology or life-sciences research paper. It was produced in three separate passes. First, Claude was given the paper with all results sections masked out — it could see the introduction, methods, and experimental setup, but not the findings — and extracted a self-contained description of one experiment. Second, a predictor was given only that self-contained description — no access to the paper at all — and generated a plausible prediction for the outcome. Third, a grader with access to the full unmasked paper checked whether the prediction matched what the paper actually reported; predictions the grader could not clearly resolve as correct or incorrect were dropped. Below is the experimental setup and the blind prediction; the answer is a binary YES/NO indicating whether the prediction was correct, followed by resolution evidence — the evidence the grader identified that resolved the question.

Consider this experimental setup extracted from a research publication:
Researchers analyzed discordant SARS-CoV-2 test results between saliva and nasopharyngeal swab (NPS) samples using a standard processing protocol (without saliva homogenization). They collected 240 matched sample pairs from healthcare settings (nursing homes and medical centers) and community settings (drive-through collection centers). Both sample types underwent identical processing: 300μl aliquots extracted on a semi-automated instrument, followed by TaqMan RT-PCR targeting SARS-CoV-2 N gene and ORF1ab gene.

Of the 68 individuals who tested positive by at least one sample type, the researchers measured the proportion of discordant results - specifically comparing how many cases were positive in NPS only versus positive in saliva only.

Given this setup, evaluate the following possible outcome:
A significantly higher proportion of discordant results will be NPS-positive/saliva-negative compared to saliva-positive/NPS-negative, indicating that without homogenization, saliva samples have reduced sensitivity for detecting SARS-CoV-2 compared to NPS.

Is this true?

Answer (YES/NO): YES